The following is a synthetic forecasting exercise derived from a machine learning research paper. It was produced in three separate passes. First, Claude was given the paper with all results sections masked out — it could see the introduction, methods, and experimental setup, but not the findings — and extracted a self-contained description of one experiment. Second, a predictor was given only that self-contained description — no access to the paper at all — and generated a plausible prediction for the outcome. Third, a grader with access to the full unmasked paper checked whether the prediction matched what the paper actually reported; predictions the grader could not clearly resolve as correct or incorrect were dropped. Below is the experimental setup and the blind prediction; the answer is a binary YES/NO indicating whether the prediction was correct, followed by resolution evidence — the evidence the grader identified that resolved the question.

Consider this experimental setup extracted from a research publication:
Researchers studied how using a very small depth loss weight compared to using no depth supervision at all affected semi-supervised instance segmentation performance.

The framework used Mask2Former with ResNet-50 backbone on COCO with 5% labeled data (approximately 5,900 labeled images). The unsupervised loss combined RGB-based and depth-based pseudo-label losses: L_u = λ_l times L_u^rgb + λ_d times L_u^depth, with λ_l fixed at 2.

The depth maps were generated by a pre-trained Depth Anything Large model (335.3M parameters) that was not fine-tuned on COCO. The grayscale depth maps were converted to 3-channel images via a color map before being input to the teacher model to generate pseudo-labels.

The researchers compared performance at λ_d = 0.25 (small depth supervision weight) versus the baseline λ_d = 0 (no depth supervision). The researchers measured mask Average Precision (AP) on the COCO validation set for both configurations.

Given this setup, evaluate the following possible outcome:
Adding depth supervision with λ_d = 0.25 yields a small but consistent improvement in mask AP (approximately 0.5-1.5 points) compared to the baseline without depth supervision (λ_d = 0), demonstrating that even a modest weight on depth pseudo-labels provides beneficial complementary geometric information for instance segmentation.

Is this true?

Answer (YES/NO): NO